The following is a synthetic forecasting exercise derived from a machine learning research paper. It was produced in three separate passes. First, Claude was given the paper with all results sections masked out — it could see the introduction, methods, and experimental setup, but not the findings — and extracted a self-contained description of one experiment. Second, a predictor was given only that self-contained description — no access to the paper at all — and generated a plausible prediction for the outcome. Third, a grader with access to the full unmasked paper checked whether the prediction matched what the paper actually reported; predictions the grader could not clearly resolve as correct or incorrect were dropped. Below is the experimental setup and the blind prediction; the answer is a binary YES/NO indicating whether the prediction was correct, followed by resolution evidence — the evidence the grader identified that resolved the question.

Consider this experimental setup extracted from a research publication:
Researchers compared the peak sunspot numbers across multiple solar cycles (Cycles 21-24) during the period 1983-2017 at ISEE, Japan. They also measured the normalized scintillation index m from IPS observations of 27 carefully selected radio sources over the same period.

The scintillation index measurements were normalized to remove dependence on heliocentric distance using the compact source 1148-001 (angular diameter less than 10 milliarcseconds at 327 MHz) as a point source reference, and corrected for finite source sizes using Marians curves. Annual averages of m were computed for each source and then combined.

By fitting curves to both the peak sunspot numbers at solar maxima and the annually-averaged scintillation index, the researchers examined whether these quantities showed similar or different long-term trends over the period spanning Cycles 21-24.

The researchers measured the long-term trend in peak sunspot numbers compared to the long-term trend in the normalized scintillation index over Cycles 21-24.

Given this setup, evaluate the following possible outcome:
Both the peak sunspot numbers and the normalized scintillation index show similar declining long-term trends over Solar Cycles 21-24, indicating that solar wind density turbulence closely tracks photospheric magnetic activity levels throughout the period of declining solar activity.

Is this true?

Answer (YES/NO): NO